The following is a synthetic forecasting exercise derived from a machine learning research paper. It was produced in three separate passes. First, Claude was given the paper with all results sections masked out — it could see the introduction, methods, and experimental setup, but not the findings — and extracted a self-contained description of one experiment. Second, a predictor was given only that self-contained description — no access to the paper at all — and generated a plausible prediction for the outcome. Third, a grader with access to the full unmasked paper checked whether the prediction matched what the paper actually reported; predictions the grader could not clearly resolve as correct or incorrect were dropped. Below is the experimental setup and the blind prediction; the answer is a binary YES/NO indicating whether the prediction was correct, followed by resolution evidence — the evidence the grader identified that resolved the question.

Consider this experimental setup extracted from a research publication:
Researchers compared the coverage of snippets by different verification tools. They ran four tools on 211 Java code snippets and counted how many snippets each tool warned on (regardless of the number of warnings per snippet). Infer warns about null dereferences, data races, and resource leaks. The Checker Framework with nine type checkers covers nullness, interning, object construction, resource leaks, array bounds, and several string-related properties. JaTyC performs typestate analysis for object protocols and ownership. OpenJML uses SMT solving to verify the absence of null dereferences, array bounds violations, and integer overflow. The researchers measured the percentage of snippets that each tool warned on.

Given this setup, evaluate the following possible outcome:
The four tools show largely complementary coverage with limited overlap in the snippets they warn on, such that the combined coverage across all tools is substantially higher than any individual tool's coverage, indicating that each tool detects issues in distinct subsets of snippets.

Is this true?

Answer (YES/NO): NO